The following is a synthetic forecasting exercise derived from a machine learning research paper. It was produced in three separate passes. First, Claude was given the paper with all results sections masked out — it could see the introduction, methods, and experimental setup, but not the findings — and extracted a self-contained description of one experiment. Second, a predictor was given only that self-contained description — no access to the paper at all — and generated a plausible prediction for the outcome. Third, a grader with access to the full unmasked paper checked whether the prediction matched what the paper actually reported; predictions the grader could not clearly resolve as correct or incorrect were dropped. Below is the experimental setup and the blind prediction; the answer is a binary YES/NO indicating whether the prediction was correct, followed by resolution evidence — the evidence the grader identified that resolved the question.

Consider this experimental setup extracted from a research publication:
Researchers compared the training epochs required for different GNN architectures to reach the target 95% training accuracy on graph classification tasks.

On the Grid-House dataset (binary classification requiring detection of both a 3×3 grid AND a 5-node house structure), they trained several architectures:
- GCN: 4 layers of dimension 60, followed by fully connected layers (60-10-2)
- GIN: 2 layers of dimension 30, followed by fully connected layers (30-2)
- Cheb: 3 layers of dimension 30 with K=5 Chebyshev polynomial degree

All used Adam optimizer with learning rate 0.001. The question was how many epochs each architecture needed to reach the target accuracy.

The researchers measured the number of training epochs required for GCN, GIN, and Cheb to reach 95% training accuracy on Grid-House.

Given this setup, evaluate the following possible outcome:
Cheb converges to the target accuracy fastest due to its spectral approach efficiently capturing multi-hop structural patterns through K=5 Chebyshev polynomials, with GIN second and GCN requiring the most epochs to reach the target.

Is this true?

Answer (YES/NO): NO